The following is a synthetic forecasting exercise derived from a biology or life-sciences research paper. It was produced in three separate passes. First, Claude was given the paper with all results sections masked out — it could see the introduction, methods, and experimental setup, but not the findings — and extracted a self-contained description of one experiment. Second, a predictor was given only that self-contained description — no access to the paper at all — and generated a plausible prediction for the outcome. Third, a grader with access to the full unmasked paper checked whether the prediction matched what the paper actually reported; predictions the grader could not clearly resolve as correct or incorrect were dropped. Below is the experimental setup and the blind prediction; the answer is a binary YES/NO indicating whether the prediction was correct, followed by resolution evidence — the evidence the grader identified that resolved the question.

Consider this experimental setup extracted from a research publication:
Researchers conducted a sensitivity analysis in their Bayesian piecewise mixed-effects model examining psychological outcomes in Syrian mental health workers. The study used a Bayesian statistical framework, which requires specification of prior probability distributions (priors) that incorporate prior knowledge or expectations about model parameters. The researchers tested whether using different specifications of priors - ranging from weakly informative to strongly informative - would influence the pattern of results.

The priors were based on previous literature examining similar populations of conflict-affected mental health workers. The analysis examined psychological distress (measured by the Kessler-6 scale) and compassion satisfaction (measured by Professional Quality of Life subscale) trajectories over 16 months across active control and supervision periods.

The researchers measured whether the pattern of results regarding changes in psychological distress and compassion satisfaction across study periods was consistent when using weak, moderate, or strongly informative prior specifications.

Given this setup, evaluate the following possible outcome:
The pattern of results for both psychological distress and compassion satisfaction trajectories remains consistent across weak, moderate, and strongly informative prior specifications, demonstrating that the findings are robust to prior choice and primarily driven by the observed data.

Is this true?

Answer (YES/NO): YES